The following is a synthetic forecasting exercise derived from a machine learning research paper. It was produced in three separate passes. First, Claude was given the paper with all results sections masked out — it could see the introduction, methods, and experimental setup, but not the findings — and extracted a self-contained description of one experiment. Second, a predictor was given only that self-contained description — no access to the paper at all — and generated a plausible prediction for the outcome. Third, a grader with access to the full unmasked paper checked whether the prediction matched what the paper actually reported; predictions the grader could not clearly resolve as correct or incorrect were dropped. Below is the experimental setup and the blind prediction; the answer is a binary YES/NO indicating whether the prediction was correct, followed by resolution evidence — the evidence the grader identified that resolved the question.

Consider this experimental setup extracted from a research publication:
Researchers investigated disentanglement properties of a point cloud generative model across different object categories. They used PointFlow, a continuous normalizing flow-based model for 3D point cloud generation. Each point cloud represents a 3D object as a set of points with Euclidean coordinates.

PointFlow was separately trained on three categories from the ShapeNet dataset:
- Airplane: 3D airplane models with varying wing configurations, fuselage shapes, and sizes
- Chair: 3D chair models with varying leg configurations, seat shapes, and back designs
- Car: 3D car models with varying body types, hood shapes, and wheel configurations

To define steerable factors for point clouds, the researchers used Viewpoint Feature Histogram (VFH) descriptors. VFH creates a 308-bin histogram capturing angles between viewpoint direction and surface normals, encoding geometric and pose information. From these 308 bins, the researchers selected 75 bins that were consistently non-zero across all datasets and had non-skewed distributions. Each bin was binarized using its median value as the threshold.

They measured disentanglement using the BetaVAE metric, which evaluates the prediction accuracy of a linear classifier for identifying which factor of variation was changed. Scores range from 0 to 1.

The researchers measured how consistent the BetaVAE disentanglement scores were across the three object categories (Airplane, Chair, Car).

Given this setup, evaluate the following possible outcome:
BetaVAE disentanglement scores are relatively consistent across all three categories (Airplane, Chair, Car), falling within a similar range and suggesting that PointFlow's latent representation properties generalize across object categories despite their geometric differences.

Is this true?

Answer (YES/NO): YES